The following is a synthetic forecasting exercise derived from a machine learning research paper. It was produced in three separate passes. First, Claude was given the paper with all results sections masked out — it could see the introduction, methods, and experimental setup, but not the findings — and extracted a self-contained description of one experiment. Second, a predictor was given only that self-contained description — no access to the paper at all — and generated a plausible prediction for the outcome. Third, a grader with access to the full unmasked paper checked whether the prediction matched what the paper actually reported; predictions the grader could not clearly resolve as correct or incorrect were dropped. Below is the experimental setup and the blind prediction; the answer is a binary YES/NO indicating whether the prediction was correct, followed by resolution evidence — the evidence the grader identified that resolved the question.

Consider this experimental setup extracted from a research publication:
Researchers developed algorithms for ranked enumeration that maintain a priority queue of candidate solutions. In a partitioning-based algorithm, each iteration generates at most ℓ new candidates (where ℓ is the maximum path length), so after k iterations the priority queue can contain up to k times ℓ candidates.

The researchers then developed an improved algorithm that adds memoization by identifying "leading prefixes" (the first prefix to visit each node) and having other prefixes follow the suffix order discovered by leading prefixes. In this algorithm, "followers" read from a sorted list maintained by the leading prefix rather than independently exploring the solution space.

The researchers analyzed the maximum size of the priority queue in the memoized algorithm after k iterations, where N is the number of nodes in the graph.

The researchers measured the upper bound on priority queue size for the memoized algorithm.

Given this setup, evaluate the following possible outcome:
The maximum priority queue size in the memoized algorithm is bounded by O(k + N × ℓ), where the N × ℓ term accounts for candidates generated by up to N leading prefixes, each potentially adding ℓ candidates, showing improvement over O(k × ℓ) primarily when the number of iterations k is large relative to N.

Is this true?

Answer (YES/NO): NO